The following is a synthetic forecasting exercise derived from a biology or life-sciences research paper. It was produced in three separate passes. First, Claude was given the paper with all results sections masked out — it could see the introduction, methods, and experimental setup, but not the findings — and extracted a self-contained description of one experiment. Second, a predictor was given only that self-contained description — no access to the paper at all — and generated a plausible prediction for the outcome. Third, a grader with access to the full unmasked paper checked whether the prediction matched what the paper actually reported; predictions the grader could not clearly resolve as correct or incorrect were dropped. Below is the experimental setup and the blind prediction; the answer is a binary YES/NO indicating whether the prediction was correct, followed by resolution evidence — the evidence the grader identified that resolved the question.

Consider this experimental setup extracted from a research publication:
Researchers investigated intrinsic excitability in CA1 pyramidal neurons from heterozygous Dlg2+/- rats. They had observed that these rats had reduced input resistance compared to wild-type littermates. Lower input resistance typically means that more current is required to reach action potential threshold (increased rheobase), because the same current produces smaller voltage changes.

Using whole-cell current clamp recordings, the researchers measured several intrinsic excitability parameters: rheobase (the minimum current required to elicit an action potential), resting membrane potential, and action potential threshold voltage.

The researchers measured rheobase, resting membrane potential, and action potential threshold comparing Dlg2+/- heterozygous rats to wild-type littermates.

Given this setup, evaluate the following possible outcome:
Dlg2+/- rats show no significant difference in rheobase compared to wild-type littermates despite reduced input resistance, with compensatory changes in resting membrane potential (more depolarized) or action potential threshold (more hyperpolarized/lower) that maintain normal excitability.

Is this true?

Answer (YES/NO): YES